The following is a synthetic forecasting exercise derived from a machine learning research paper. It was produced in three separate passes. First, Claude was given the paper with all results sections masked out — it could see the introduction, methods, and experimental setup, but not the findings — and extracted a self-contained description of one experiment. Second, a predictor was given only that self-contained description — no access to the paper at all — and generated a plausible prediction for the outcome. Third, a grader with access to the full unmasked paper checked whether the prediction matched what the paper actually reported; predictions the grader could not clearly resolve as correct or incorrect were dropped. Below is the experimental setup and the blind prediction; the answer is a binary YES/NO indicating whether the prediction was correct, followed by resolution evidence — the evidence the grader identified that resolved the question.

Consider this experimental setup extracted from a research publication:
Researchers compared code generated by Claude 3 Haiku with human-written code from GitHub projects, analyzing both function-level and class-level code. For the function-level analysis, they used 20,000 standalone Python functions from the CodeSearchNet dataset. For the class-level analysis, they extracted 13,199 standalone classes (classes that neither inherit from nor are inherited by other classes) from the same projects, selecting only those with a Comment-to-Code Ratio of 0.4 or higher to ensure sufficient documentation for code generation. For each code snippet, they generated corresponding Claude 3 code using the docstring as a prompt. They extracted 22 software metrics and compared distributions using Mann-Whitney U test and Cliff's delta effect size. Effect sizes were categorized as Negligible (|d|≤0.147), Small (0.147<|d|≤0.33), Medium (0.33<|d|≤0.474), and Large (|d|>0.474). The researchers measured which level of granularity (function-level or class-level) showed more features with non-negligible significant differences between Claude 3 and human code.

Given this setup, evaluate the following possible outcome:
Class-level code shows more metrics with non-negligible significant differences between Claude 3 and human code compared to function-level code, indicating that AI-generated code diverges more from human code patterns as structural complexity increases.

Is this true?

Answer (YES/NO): NO